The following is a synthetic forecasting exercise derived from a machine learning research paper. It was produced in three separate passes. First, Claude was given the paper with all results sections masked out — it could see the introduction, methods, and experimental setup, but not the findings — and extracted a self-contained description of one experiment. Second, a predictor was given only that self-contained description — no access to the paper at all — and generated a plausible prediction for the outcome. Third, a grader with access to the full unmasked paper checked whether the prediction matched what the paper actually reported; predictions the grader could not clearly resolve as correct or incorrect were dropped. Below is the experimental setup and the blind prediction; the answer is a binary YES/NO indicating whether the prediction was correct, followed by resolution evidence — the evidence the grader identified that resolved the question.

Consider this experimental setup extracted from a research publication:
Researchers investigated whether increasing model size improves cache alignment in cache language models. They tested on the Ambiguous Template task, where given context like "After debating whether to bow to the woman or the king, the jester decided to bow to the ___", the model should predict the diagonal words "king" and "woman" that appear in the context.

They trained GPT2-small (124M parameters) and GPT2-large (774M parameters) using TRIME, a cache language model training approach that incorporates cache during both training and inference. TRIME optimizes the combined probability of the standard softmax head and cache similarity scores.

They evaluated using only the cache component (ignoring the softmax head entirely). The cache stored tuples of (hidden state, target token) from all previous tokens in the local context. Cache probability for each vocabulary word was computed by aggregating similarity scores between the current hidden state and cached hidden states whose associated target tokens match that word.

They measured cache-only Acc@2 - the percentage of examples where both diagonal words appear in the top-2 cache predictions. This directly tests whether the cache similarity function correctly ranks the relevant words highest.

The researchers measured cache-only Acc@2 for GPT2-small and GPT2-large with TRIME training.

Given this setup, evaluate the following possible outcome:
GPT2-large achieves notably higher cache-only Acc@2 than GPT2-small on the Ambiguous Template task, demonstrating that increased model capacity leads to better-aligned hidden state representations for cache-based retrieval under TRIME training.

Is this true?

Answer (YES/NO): NO